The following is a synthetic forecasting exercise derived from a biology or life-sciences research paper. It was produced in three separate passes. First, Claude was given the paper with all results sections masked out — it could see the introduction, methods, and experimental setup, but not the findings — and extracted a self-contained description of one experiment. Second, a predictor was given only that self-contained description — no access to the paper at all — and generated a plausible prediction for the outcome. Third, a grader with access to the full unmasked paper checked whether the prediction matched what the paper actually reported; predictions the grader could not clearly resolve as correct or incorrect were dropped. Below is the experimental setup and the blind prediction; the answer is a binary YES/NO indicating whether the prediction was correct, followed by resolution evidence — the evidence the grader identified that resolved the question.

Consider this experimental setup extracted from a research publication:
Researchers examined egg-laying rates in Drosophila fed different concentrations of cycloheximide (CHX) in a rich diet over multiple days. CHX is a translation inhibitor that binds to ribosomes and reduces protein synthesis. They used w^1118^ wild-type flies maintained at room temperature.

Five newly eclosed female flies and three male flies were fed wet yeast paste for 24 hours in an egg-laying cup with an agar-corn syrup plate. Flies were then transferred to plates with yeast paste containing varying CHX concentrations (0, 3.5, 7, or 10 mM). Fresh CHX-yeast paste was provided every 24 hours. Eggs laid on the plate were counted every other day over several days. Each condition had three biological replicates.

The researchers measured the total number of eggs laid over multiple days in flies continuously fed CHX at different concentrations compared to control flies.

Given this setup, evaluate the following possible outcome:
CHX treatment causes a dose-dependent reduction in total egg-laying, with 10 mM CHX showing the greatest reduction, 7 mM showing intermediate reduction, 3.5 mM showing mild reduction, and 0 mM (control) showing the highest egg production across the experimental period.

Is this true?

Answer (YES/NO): NO